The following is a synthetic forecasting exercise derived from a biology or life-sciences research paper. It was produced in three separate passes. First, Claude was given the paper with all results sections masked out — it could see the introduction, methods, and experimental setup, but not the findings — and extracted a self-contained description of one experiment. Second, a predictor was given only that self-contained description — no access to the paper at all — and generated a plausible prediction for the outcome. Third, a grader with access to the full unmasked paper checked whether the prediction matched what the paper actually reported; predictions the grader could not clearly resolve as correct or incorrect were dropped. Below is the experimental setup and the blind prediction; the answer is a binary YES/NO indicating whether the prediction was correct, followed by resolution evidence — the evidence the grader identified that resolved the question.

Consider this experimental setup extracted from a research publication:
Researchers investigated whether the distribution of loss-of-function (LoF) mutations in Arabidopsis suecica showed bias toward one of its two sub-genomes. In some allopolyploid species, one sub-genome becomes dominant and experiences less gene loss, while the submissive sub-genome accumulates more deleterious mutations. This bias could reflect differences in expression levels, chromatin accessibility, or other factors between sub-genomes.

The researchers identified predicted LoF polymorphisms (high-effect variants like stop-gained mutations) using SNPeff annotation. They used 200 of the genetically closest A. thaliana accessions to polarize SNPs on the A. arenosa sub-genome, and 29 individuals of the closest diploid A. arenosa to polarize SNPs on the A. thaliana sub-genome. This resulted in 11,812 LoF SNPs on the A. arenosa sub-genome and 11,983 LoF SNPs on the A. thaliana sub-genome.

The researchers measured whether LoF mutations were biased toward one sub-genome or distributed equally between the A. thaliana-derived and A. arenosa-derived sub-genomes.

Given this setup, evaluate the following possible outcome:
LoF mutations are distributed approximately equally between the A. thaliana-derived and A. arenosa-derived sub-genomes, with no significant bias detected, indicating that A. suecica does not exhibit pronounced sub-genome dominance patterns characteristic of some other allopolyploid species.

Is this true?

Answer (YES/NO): NO